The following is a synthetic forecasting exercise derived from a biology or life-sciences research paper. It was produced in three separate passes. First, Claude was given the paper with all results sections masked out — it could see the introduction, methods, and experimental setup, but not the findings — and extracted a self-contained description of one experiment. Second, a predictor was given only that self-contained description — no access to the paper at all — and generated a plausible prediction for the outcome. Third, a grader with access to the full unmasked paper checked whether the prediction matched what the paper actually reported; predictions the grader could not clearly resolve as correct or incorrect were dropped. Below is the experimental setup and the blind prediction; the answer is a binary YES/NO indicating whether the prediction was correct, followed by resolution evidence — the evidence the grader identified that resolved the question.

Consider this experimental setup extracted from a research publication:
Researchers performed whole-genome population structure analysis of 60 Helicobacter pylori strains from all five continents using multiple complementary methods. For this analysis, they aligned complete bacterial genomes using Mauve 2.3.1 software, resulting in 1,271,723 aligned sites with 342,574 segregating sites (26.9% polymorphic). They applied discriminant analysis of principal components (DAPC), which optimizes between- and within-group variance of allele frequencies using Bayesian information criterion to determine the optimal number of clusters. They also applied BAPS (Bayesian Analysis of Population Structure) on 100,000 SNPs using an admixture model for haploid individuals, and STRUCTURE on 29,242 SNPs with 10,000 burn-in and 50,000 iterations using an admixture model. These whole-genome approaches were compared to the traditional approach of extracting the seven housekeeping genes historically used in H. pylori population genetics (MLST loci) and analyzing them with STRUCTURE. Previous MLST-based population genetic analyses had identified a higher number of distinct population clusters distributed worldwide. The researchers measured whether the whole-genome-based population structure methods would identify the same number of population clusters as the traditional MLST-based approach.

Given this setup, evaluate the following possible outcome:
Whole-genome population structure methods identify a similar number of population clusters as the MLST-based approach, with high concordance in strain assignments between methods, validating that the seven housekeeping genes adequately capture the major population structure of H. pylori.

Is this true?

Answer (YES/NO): NO